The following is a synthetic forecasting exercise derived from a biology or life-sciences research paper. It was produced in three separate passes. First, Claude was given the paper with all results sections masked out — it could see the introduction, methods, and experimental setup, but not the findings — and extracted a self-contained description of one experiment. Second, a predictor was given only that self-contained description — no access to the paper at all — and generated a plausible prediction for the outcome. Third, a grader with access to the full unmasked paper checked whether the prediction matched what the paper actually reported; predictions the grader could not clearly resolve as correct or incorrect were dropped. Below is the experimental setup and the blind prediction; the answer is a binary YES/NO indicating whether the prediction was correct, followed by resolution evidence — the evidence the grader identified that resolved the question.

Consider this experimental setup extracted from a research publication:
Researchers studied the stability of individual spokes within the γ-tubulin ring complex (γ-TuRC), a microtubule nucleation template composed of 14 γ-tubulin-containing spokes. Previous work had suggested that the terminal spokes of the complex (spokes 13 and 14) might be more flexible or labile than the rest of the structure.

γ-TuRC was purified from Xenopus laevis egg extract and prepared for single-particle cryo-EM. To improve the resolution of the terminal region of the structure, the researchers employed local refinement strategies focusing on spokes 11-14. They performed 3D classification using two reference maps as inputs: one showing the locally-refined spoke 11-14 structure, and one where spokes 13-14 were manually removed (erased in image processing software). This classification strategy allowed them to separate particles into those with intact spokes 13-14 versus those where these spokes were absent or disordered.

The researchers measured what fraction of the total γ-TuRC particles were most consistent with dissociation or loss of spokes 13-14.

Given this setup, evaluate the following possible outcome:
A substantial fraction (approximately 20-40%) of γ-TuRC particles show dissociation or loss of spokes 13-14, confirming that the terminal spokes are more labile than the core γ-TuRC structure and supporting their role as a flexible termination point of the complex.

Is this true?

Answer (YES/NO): NO